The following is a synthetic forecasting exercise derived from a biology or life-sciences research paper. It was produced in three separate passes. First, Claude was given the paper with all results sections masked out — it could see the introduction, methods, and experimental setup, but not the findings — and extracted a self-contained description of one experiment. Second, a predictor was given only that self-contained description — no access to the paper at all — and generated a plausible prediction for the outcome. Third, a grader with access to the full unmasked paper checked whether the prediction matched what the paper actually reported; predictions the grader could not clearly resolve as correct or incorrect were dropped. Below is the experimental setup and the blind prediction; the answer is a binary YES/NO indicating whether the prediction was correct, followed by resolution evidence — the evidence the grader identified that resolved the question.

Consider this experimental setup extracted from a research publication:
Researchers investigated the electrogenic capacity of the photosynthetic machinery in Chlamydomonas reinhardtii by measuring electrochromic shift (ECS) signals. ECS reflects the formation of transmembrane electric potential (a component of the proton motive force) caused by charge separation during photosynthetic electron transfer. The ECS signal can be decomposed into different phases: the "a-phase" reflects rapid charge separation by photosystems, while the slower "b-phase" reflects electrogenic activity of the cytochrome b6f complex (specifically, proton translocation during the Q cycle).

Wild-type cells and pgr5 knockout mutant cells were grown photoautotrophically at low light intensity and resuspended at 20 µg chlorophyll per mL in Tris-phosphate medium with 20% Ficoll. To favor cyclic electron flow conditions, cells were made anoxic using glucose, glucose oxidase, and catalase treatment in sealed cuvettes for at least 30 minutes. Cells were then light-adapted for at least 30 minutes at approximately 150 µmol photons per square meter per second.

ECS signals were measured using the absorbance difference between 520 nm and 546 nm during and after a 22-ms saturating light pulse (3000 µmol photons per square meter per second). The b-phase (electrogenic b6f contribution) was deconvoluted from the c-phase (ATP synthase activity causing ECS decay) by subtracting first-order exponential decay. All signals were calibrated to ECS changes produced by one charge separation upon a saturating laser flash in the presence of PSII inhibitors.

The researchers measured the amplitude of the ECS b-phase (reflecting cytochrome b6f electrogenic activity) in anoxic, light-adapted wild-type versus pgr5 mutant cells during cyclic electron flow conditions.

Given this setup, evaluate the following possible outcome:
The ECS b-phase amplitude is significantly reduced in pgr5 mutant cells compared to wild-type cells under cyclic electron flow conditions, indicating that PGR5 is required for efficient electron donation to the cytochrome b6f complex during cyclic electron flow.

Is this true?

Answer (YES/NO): NO